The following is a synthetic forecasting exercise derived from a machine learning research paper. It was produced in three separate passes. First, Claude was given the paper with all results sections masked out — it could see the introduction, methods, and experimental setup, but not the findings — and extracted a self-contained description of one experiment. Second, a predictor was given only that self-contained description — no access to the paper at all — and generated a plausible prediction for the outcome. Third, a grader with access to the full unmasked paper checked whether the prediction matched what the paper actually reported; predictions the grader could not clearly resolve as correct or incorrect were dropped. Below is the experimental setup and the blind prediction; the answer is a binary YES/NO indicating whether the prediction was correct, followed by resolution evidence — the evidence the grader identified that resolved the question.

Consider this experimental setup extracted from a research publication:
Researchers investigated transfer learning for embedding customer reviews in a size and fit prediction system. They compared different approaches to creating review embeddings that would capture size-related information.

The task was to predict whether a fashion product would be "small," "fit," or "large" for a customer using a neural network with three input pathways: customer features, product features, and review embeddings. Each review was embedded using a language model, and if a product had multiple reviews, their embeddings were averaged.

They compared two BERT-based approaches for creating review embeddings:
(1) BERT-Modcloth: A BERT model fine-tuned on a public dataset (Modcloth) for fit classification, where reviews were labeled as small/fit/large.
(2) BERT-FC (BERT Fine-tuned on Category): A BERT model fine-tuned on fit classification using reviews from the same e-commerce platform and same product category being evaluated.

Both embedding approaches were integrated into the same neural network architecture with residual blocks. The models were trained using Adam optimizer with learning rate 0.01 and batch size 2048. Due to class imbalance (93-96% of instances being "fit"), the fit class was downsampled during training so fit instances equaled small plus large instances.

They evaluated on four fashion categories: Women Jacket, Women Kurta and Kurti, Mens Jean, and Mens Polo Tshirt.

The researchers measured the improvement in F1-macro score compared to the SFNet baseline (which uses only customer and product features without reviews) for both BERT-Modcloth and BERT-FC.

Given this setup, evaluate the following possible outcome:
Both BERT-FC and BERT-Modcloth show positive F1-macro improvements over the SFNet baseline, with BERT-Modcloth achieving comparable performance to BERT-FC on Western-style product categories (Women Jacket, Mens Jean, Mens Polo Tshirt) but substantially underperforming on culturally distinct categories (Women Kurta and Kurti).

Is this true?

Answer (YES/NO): NO